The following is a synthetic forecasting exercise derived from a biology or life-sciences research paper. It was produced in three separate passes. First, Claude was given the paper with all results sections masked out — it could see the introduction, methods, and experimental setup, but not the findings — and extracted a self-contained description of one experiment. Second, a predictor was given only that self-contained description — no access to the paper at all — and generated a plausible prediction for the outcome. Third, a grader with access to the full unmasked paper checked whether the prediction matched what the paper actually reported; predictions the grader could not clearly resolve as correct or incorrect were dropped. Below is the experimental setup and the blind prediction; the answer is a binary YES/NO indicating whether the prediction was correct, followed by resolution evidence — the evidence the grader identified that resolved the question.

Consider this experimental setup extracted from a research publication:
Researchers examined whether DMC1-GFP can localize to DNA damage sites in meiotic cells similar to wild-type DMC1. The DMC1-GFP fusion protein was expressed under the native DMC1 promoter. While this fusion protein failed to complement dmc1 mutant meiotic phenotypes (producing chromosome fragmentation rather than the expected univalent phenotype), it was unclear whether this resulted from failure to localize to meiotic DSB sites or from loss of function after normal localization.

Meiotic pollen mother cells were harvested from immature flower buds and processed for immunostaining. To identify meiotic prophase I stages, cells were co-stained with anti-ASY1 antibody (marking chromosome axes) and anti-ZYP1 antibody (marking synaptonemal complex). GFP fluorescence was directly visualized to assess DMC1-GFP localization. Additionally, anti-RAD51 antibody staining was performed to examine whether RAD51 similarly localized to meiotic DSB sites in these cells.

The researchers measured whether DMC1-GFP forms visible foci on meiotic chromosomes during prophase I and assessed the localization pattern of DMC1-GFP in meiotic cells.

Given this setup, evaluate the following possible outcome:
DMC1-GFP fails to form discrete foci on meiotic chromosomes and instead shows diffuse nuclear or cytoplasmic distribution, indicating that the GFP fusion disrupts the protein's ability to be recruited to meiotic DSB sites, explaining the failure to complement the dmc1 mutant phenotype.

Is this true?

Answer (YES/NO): YES